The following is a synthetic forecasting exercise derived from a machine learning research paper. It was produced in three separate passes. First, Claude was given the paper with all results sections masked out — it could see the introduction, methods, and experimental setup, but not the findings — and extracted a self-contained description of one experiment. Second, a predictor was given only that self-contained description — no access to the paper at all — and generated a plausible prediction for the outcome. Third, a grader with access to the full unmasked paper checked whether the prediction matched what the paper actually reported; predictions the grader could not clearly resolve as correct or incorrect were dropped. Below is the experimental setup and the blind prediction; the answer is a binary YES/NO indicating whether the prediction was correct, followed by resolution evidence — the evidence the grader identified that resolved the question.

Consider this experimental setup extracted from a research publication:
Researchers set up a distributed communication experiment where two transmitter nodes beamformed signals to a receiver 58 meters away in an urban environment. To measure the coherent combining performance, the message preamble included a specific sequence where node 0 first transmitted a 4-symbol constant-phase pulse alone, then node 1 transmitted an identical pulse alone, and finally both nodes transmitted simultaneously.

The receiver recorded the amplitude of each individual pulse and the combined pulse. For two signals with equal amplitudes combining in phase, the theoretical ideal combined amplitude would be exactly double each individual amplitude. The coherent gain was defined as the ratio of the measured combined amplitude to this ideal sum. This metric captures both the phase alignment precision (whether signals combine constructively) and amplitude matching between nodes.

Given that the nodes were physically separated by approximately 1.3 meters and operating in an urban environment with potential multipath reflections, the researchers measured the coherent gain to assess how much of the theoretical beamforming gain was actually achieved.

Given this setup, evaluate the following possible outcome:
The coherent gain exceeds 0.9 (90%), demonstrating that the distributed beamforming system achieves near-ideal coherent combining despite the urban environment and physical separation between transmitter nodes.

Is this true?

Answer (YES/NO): YES